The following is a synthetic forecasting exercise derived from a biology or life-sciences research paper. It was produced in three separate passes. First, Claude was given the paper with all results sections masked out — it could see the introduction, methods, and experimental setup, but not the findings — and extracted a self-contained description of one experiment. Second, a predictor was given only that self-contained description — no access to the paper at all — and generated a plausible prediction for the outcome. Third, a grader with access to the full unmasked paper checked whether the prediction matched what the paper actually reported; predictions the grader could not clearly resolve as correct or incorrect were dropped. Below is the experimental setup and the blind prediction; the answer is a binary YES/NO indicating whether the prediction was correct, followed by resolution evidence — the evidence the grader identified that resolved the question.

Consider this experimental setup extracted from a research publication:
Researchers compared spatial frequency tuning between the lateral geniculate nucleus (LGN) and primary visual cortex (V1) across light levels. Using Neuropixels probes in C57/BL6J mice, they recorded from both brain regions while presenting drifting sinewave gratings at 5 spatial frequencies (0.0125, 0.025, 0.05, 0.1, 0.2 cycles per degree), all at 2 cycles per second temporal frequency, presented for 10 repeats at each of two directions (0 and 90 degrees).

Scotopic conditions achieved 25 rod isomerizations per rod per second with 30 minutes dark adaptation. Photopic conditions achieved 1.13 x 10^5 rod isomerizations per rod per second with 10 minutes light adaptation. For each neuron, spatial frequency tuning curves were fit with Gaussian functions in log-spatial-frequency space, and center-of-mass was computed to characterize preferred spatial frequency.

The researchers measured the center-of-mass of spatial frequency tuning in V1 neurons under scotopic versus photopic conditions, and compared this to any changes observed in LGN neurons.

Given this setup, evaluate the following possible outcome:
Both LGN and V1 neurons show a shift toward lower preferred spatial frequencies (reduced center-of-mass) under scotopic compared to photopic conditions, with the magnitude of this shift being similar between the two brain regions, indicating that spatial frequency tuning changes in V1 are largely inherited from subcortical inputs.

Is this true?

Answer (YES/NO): NO